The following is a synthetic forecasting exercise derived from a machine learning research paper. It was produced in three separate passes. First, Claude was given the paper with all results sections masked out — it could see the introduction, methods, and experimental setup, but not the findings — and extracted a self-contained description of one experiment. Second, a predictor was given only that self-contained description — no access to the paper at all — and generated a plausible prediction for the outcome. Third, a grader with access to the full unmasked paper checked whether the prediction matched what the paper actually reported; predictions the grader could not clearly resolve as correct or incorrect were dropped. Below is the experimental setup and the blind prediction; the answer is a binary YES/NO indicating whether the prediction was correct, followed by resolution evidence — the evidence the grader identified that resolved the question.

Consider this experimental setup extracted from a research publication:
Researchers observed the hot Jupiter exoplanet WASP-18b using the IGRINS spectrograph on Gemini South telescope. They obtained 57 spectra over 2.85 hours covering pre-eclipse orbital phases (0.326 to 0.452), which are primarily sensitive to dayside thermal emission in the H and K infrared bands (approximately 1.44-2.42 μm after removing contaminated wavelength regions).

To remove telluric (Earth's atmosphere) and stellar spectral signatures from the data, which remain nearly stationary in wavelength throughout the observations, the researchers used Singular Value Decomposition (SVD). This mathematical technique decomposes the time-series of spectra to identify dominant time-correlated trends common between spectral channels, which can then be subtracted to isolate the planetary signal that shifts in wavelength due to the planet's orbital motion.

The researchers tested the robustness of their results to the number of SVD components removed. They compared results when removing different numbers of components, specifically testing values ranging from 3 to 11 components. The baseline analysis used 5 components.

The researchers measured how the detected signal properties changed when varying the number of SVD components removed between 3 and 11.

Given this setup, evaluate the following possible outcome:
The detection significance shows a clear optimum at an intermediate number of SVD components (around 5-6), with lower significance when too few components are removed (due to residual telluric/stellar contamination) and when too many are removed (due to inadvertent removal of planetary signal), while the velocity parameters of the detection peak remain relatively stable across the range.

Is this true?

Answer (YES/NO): NO